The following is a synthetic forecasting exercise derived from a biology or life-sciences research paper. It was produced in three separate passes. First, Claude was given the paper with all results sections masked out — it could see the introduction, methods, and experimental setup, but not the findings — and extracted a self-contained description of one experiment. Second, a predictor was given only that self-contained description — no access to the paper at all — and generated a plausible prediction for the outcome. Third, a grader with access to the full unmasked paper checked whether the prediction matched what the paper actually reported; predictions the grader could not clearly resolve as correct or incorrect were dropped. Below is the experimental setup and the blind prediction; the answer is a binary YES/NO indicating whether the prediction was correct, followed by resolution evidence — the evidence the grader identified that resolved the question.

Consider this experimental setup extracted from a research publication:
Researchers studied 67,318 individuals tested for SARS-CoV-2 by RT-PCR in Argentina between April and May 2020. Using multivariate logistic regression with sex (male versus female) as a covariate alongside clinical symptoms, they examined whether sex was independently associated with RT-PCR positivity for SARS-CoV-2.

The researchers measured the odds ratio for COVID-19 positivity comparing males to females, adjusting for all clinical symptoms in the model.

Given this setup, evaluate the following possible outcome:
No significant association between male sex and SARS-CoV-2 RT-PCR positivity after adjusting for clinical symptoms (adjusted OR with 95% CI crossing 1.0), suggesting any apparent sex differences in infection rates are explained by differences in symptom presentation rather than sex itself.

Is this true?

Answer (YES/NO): NO